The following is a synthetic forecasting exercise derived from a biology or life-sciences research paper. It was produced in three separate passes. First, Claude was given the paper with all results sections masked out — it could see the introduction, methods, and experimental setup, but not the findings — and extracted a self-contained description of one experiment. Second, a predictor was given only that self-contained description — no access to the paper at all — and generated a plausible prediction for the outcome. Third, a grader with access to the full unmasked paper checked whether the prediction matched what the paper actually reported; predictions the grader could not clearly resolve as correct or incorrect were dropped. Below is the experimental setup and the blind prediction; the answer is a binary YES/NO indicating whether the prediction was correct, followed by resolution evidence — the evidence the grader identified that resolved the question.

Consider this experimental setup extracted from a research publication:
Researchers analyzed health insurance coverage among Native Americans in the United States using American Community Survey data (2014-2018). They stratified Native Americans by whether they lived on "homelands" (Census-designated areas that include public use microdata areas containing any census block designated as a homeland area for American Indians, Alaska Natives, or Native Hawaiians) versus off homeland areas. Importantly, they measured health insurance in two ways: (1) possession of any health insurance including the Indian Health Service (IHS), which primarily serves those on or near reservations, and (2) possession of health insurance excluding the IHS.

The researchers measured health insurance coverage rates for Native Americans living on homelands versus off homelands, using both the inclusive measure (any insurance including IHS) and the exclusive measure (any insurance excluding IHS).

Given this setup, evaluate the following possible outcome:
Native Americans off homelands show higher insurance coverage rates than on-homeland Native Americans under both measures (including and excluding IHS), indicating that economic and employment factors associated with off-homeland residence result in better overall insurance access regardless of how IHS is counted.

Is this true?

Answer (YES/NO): NO